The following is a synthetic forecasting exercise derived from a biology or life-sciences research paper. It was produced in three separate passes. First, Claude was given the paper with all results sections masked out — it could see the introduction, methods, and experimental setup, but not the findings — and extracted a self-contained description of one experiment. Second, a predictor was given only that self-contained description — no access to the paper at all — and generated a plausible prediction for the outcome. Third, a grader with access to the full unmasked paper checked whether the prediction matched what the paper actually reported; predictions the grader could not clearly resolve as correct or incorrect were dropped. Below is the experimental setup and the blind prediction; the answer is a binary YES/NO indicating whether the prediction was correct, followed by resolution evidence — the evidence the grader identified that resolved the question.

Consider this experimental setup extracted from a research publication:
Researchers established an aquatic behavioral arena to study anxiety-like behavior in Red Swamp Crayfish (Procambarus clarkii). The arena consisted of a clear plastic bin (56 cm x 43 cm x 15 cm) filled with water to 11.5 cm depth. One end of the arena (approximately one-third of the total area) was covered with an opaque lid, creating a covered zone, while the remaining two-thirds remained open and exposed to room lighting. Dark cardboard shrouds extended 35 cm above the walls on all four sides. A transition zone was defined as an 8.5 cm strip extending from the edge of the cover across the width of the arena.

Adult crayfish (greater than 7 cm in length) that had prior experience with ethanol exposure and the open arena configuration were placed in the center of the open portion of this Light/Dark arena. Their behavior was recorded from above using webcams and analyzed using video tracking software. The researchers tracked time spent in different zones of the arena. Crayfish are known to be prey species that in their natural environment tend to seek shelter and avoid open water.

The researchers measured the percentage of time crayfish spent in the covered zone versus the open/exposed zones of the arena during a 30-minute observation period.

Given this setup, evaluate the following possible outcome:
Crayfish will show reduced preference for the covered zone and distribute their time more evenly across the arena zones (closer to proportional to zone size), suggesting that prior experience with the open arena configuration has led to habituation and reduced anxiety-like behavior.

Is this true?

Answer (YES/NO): NO